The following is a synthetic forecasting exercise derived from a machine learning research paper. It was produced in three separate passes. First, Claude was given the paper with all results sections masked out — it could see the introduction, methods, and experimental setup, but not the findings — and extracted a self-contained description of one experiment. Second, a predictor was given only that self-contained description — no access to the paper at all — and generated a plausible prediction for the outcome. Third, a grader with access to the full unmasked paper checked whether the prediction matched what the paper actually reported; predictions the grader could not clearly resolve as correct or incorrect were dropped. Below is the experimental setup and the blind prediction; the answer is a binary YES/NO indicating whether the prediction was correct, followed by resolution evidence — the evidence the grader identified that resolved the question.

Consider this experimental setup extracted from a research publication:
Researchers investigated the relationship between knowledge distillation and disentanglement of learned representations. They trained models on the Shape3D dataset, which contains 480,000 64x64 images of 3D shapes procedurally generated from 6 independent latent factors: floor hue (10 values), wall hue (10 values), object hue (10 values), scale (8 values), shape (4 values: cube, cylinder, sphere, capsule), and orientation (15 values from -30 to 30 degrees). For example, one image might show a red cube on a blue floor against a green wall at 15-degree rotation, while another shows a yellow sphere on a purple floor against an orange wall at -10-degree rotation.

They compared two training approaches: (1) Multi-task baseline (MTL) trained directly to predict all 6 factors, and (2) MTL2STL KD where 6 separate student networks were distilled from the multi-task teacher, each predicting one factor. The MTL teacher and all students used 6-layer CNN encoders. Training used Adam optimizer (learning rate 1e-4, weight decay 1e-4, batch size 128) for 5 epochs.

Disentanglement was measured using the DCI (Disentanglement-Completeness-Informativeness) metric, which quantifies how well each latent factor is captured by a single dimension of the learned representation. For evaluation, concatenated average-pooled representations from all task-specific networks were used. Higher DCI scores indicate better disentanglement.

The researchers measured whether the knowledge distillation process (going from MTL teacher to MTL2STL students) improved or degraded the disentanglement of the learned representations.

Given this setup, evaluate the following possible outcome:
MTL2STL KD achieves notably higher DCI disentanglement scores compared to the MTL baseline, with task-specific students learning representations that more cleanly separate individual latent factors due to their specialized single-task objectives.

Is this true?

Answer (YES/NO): NO